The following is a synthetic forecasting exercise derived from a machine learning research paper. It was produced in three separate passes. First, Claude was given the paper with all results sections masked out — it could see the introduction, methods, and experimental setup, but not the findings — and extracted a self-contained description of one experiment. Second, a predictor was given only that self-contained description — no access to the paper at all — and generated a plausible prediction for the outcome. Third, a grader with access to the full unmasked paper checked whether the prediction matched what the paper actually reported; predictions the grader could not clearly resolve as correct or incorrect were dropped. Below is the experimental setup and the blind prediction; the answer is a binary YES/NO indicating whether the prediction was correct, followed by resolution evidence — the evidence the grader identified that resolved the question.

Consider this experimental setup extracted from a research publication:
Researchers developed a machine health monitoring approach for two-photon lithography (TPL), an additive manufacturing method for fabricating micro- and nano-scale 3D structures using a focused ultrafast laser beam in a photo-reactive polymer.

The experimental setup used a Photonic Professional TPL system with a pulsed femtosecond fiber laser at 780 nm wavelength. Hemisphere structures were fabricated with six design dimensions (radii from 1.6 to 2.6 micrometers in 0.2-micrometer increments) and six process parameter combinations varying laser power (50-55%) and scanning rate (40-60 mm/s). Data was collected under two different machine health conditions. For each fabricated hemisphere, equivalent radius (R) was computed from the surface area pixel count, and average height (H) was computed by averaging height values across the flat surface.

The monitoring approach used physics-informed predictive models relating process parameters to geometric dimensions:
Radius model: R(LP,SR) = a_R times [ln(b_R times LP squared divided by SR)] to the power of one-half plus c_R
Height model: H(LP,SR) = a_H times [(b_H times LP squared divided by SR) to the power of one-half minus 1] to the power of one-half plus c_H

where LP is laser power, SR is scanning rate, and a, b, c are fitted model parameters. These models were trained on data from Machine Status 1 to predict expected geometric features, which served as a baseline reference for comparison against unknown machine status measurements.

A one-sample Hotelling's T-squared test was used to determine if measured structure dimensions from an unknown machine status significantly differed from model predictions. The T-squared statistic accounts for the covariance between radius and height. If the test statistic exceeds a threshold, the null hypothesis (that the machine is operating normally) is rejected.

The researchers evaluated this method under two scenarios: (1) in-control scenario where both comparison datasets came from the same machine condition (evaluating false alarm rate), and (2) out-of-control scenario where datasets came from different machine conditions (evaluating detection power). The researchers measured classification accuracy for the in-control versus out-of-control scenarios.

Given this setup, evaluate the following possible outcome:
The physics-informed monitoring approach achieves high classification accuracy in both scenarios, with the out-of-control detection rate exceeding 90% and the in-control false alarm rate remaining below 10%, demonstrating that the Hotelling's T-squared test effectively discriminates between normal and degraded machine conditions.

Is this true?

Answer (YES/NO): NO